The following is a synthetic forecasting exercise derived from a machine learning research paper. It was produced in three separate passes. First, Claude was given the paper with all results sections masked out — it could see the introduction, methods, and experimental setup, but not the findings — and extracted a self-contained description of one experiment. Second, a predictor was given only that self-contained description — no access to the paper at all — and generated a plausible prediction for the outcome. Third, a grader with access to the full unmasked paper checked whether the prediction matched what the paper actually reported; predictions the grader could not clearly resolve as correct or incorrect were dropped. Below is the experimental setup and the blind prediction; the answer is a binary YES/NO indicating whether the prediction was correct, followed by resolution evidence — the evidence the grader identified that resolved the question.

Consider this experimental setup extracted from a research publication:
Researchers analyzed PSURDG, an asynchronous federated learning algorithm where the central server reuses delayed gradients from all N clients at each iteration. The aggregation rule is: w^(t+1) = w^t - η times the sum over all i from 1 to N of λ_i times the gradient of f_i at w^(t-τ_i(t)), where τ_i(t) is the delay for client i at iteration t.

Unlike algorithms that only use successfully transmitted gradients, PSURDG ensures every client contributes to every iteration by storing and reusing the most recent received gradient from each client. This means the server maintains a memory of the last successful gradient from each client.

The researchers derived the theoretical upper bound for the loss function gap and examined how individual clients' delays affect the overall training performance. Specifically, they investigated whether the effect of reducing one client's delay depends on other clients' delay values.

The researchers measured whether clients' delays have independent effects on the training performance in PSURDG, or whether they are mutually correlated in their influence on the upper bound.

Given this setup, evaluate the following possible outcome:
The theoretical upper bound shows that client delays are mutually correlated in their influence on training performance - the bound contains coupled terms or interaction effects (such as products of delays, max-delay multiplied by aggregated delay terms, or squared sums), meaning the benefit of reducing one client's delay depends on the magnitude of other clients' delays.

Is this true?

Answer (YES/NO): NO